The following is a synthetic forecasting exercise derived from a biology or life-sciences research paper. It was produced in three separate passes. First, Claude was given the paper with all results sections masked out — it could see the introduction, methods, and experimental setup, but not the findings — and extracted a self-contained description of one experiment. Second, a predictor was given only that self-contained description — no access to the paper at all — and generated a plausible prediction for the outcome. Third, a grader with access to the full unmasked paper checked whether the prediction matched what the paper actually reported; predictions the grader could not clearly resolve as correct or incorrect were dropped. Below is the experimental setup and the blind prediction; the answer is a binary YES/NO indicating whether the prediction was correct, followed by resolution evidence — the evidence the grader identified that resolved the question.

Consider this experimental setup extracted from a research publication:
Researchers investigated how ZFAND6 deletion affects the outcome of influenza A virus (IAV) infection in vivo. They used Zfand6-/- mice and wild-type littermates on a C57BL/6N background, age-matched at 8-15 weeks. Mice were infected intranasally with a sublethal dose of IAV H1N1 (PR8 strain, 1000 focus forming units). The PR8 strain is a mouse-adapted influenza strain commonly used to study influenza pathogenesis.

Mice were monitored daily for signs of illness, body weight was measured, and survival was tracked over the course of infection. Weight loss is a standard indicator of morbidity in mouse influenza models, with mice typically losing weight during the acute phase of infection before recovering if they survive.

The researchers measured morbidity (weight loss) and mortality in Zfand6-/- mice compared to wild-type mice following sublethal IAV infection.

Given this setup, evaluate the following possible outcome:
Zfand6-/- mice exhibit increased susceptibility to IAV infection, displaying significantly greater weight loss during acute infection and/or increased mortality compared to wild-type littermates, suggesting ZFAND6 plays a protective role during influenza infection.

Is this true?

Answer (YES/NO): YES